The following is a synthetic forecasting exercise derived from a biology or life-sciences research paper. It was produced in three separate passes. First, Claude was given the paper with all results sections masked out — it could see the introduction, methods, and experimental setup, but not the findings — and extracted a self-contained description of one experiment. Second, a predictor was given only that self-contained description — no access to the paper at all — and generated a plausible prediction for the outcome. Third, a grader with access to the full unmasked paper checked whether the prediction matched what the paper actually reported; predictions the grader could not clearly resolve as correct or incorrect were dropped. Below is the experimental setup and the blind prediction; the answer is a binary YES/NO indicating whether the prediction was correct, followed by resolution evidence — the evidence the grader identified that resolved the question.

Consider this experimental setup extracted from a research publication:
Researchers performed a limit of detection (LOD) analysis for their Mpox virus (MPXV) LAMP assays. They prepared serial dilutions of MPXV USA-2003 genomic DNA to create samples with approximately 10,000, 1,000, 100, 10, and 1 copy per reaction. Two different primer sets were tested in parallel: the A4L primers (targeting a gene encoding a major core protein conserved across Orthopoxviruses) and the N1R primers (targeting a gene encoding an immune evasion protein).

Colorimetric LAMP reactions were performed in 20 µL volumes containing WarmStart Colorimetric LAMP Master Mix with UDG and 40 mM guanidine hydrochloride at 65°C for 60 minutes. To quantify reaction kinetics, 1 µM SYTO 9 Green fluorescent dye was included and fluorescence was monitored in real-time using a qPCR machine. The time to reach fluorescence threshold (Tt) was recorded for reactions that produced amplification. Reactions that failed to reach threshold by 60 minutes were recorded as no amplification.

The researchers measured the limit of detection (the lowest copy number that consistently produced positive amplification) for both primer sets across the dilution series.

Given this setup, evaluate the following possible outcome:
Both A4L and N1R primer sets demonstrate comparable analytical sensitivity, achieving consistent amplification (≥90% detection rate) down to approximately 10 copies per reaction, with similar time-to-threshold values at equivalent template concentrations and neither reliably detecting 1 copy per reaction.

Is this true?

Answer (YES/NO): NO